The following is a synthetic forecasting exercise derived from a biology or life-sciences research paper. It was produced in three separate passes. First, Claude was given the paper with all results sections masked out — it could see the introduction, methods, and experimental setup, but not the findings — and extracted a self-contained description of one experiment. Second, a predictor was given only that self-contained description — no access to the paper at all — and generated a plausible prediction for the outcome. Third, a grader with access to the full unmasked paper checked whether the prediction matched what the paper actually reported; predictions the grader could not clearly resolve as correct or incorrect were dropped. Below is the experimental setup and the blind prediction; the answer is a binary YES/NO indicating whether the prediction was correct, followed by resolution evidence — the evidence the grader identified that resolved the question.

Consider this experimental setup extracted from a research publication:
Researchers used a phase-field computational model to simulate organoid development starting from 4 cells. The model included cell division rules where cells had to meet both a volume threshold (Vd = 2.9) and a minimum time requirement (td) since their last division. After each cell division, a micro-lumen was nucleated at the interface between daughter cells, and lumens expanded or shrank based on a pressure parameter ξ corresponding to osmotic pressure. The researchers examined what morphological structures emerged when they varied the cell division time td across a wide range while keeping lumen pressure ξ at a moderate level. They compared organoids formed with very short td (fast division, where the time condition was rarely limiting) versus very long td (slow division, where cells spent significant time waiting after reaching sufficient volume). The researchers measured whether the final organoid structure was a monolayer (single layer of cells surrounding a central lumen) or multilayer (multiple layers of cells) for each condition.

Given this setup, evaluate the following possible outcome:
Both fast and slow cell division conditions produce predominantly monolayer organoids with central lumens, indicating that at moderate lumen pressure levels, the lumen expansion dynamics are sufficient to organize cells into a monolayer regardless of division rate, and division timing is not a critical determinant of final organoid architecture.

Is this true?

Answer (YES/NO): NO